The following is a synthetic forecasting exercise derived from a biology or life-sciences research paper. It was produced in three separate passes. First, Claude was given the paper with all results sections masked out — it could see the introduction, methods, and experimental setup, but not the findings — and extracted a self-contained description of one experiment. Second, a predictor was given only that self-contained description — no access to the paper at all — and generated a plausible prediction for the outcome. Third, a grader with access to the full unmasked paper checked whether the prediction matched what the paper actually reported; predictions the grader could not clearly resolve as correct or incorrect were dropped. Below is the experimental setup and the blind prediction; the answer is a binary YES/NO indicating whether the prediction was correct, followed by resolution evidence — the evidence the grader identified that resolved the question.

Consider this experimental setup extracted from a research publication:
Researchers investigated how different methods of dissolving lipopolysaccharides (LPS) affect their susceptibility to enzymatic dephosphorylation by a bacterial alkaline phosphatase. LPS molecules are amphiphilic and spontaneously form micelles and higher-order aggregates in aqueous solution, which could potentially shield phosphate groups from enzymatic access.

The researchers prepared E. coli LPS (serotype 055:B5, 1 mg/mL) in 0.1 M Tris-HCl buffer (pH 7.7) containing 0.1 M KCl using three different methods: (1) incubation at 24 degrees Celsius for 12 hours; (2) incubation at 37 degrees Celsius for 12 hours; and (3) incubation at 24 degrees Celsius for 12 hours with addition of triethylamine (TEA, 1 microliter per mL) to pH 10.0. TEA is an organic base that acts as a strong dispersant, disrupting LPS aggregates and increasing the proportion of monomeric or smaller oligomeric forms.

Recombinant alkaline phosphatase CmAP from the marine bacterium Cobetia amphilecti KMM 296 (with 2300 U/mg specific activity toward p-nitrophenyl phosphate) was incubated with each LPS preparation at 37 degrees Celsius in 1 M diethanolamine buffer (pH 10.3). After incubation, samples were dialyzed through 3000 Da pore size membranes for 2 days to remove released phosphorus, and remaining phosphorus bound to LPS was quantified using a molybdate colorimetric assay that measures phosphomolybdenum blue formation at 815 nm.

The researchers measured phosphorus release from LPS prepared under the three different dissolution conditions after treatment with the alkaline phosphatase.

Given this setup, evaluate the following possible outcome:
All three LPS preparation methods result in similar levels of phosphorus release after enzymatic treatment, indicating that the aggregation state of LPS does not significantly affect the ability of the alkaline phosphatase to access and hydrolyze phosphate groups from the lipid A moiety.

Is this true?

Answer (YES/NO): NO